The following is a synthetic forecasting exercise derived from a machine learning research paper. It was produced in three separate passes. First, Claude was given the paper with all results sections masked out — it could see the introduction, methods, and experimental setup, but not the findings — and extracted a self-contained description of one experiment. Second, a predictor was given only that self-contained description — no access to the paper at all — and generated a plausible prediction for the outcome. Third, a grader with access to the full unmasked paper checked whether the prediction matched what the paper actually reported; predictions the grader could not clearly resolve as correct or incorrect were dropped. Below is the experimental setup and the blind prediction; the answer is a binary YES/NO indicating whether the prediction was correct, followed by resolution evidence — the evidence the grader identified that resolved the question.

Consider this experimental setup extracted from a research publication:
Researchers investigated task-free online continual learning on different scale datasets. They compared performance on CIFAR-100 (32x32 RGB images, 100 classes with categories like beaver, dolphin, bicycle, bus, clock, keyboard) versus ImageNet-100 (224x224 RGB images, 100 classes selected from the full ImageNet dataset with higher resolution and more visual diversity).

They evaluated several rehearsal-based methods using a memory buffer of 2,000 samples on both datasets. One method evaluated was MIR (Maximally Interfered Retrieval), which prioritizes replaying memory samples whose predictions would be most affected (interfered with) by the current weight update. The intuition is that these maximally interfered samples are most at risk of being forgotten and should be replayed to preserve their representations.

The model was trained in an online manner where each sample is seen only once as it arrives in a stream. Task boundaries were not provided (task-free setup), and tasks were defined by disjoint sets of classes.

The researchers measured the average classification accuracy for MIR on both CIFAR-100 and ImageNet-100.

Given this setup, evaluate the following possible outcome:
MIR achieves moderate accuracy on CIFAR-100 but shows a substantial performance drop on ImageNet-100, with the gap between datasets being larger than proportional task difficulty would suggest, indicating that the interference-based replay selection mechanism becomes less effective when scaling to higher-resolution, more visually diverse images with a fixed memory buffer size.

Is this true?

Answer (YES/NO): NO